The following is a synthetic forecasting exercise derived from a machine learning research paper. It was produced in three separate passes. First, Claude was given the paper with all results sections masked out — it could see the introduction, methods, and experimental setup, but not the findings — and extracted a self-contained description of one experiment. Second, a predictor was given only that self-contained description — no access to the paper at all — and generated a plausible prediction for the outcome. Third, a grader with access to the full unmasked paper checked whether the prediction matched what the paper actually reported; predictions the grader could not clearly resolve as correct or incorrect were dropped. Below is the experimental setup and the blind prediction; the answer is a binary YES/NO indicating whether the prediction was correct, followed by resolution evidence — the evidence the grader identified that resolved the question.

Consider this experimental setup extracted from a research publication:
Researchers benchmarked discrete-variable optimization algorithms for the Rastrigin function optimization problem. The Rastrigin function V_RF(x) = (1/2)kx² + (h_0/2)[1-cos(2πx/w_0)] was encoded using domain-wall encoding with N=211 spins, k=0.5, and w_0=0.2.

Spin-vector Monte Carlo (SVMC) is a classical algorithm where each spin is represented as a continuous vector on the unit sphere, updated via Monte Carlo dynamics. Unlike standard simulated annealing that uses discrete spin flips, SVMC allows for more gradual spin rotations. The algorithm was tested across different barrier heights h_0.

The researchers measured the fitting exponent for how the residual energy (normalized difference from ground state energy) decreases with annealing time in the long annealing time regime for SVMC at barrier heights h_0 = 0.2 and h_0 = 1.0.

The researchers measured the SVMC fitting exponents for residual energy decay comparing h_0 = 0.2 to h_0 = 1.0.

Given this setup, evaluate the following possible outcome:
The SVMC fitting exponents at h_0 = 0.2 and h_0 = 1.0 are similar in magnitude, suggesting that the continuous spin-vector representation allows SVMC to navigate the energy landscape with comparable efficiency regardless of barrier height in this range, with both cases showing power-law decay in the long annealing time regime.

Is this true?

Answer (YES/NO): NO